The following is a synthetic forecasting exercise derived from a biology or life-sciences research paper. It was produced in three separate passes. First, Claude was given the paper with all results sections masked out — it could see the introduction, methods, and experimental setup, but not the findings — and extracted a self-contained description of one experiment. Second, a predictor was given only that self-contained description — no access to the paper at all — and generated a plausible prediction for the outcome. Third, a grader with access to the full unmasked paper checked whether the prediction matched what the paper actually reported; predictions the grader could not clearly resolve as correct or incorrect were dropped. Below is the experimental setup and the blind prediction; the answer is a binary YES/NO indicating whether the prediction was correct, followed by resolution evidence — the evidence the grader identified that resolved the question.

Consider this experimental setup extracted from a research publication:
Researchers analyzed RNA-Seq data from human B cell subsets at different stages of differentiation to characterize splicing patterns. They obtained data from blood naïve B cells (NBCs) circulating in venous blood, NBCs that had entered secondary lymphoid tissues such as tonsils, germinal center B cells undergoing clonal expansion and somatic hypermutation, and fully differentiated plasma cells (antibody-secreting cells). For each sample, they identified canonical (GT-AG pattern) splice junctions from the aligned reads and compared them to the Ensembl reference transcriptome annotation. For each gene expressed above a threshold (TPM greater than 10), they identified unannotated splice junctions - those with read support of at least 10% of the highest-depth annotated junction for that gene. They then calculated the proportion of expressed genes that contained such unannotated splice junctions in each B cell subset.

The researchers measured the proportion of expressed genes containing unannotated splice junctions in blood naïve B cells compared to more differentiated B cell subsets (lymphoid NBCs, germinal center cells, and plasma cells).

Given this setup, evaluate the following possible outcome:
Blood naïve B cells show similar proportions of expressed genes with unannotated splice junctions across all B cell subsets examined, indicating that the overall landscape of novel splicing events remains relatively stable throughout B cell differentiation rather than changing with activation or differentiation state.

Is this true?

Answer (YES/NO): NO